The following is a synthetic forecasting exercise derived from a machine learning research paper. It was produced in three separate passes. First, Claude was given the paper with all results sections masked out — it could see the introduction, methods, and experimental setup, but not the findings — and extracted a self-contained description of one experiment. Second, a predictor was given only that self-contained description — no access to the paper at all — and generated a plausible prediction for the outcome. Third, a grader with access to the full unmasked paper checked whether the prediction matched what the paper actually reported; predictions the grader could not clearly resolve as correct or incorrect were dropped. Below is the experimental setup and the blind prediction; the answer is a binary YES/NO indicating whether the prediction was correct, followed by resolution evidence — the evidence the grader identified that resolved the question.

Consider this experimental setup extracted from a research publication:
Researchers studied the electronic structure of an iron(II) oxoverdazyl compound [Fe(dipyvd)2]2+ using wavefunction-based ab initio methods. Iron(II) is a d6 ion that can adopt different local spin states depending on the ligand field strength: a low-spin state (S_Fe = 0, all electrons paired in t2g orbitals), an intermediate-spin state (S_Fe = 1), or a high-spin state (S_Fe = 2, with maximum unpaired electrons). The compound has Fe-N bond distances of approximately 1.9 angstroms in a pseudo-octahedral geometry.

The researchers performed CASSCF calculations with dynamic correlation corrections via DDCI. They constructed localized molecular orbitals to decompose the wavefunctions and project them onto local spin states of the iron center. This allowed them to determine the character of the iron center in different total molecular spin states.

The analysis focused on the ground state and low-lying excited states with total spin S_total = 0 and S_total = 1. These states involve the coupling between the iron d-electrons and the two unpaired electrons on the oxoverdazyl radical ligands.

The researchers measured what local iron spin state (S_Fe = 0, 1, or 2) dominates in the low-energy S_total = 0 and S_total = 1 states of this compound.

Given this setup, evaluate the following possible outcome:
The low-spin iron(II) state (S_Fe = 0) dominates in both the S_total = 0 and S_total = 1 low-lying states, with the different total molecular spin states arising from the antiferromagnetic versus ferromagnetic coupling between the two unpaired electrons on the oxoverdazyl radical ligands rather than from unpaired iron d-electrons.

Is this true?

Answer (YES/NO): YES